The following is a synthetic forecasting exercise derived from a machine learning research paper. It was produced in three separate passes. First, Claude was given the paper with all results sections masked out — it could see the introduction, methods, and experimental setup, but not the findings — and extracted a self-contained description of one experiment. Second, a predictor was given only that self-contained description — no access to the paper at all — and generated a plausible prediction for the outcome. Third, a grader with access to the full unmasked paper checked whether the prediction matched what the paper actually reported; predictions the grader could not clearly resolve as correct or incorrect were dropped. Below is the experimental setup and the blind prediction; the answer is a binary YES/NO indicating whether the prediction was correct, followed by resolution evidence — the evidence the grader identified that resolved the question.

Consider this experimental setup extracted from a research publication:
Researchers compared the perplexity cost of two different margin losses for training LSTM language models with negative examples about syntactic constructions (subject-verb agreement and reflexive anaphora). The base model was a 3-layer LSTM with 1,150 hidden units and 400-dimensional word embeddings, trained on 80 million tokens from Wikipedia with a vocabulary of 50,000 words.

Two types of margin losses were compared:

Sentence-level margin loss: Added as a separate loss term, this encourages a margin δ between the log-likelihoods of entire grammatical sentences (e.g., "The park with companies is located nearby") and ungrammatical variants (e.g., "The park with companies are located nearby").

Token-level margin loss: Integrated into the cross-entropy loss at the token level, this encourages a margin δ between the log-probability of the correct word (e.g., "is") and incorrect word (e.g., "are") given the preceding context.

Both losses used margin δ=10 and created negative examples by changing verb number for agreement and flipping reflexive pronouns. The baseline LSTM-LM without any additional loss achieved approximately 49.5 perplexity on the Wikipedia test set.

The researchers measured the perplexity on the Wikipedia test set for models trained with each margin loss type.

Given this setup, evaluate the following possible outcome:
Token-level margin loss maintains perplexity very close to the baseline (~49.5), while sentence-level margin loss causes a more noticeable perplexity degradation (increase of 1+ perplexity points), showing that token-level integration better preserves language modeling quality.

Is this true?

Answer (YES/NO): YES